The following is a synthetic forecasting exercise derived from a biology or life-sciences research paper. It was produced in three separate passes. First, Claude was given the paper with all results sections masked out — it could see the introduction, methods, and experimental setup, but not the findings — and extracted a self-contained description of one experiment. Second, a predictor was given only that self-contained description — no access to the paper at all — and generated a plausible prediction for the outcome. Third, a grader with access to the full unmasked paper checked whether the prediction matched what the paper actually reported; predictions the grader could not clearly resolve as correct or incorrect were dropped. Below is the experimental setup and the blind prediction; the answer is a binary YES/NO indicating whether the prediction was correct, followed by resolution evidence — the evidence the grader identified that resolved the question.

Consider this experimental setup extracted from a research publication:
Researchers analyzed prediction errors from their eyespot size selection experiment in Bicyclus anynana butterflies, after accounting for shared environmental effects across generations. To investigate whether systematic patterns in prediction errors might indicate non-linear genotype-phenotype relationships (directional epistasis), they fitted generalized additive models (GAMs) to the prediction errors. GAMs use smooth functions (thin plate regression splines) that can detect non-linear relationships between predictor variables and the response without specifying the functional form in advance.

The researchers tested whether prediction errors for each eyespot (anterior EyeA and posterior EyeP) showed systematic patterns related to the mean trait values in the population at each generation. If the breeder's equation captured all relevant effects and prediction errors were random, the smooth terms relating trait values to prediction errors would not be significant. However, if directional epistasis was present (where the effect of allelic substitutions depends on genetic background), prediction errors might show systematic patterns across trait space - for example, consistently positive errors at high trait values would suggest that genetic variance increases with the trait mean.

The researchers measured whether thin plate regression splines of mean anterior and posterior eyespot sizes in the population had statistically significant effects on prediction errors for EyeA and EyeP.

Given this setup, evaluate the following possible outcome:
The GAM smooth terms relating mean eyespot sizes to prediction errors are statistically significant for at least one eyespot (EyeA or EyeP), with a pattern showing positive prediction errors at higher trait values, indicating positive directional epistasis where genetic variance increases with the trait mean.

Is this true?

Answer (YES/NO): YES